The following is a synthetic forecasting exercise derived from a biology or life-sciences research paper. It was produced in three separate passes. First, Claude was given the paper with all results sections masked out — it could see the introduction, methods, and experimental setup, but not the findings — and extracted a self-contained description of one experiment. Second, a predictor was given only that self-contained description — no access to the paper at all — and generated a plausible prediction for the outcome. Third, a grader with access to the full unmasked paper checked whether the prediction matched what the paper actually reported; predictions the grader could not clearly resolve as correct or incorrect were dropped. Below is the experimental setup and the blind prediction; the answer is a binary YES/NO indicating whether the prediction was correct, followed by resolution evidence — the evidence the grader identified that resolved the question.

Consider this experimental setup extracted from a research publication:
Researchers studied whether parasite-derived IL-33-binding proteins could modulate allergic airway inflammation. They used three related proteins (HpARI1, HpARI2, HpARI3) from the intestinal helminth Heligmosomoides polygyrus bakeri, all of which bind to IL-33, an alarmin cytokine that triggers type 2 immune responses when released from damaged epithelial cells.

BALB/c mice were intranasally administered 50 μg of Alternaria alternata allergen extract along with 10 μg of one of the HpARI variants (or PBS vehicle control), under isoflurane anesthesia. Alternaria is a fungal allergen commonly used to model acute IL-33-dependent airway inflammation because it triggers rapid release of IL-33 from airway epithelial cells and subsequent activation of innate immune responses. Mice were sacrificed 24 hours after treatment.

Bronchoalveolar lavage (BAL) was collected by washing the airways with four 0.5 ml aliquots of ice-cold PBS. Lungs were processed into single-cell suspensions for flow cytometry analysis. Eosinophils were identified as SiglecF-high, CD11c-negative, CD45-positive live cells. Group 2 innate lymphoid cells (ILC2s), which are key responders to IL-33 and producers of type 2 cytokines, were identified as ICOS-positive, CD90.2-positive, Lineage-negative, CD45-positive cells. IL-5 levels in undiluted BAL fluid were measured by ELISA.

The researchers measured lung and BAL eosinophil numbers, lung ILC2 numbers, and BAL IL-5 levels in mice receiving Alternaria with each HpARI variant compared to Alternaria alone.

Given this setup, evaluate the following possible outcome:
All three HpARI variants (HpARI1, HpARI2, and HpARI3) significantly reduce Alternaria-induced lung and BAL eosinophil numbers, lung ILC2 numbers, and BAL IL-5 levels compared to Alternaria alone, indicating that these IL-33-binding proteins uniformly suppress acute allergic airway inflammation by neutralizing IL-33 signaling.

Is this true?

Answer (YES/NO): NO